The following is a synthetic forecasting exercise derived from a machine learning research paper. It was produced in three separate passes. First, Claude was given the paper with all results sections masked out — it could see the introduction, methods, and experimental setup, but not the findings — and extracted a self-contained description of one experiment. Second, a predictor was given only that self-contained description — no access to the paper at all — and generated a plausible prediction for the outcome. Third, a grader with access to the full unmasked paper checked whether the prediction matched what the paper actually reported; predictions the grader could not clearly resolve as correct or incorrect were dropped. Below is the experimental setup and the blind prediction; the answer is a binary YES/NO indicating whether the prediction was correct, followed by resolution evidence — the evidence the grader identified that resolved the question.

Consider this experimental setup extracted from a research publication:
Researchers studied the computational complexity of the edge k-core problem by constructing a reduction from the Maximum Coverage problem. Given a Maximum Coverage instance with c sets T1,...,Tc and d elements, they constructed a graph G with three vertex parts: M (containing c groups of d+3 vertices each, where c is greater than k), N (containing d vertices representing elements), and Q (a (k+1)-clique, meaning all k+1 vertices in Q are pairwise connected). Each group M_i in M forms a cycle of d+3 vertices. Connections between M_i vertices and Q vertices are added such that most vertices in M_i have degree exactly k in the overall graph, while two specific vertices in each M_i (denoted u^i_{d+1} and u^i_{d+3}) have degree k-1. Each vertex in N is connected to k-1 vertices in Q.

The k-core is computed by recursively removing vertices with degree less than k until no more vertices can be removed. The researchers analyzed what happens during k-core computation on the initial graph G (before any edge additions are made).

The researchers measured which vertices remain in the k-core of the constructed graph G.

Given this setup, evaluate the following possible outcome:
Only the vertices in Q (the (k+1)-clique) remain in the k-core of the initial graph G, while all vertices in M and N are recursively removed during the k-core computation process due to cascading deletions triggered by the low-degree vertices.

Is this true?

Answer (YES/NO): YES